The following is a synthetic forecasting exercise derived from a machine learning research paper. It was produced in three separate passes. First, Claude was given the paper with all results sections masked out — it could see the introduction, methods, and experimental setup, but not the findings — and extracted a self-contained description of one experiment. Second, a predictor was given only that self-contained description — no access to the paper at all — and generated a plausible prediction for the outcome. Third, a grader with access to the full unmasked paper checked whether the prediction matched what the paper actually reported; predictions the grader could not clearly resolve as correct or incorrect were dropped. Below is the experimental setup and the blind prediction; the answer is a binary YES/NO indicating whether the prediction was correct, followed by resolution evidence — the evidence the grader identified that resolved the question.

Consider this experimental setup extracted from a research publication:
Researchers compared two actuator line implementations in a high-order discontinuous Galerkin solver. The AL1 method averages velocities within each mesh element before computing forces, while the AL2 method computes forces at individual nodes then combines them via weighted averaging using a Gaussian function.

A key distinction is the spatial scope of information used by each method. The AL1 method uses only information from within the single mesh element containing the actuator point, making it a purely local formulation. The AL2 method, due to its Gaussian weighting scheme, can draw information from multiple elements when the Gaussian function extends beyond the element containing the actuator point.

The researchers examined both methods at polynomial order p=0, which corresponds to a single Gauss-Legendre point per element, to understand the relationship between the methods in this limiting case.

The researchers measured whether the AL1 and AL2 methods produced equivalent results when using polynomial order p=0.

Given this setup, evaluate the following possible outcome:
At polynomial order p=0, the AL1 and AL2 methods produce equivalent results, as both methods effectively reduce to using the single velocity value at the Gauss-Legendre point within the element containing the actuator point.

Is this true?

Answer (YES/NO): YES